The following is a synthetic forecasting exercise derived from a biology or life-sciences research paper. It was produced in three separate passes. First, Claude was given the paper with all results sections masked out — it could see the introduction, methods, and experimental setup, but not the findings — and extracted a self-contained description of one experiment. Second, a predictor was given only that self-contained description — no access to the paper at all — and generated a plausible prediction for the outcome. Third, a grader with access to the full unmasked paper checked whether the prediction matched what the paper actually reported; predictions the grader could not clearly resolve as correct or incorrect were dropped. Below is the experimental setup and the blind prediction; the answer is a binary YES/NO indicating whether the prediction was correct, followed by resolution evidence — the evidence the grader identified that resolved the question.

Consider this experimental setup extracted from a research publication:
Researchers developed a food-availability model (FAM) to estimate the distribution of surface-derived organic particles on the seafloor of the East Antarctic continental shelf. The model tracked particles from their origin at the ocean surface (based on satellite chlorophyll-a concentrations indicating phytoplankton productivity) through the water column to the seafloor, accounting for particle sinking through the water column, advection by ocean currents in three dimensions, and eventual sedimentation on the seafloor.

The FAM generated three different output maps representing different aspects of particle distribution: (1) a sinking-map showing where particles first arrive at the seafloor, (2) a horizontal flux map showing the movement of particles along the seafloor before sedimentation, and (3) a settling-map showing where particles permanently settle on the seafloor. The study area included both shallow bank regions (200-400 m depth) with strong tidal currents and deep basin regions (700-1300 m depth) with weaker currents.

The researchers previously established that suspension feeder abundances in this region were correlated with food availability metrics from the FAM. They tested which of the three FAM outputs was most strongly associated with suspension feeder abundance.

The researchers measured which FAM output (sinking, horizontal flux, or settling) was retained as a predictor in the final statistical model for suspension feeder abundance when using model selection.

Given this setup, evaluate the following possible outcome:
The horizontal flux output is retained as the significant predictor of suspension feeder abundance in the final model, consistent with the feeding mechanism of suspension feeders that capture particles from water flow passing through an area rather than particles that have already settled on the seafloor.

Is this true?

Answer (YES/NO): YES